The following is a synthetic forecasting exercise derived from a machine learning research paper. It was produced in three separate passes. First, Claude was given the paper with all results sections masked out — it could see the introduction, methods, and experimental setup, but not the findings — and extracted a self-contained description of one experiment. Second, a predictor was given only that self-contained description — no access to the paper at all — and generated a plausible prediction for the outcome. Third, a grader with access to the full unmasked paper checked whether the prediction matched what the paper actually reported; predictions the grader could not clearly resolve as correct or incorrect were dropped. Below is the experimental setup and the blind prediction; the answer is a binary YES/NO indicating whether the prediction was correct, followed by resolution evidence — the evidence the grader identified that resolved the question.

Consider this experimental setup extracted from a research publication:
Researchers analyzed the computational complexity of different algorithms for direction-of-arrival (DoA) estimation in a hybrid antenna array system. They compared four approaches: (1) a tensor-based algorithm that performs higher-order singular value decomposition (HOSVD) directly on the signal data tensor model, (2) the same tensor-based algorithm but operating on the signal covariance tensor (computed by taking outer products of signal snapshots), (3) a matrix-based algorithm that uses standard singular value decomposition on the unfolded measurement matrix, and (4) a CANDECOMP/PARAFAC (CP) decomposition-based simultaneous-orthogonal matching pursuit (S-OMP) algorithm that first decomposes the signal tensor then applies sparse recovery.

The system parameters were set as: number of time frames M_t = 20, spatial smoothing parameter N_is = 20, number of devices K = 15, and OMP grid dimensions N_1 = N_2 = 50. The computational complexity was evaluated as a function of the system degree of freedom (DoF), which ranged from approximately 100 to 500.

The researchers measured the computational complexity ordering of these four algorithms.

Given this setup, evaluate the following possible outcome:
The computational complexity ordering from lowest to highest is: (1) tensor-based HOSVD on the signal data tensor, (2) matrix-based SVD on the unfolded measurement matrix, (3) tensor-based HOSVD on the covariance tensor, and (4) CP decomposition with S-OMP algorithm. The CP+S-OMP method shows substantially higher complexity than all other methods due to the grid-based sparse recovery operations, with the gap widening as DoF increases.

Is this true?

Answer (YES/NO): NO